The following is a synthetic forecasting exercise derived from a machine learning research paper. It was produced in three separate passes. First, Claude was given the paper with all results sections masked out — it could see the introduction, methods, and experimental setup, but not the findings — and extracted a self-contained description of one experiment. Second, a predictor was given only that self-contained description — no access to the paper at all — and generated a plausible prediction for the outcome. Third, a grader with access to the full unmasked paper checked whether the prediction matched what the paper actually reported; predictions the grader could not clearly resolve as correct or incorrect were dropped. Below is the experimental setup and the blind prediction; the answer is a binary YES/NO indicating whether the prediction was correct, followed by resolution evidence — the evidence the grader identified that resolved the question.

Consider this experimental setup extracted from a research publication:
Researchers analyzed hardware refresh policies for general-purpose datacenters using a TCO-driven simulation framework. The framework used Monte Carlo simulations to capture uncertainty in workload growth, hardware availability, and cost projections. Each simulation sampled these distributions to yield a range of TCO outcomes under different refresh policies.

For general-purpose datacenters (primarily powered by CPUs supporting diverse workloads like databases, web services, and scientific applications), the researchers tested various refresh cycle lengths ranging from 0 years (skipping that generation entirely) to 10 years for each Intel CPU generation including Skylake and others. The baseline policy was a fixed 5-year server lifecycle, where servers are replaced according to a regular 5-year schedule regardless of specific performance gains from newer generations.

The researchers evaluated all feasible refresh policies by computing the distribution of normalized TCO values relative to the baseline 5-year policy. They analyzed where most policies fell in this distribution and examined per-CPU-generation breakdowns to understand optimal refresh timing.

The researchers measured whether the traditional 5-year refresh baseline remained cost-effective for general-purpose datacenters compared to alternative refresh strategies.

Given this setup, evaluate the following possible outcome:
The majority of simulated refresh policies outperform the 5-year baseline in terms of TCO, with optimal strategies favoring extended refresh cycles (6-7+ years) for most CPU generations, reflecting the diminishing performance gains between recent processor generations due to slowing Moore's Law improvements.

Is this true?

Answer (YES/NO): NO